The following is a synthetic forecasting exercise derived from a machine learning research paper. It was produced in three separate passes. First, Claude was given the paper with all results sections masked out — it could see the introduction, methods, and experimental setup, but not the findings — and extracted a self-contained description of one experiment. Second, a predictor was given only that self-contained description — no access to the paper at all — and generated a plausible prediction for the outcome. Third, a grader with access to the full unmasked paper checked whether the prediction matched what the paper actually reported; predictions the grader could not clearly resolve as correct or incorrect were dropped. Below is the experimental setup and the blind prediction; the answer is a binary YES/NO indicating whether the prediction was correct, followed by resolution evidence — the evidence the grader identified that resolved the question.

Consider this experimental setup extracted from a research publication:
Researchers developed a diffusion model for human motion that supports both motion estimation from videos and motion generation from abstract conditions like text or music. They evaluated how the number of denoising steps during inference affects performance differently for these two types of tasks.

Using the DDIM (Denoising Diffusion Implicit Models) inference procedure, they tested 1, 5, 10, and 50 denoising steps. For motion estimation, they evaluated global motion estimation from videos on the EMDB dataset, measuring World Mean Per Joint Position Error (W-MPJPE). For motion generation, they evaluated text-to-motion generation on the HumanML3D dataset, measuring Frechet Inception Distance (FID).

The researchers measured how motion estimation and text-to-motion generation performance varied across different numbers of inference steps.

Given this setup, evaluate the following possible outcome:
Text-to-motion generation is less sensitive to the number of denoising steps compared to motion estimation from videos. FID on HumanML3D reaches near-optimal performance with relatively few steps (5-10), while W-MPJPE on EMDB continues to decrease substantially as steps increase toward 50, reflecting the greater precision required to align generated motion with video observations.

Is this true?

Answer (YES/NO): NO